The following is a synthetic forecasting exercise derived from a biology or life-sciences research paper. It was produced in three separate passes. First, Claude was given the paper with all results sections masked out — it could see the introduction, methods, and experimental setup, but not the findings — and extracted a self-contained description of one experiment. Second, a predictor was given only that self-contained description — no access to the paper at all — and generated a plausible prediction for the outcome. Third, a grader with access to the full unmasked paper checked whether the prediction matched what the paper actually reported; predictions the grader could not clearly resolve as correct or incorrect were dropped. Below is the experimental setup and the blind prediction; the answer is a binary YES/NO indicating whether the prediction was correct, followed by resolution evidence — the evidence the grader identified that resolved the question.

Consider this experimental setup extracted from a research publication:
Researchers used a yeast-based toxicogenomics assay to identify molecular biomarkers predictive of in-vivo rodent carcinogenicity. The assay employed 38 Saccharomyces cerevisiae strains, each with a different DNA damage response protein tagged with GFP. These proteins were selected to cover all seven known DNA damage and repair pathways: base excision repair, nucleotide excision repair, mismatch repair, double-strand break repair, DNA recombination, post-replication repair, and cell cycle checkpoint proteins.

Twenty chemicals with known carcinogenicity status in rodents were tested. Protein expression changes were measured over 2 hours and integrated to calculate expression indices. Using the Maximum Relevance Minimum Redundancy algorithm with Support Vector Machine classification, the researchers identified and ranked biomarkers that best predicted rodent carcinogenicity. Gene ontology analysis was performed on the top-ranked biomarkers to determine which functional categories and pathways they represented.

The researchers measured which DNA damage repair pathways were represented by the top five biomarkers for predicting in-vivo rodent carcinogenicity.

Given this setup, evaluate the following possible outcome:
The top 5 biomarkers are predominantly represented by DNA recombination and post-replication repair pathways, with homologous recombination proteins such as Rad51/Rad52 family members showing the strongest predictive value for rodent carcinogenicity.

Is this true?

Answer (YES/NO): NO